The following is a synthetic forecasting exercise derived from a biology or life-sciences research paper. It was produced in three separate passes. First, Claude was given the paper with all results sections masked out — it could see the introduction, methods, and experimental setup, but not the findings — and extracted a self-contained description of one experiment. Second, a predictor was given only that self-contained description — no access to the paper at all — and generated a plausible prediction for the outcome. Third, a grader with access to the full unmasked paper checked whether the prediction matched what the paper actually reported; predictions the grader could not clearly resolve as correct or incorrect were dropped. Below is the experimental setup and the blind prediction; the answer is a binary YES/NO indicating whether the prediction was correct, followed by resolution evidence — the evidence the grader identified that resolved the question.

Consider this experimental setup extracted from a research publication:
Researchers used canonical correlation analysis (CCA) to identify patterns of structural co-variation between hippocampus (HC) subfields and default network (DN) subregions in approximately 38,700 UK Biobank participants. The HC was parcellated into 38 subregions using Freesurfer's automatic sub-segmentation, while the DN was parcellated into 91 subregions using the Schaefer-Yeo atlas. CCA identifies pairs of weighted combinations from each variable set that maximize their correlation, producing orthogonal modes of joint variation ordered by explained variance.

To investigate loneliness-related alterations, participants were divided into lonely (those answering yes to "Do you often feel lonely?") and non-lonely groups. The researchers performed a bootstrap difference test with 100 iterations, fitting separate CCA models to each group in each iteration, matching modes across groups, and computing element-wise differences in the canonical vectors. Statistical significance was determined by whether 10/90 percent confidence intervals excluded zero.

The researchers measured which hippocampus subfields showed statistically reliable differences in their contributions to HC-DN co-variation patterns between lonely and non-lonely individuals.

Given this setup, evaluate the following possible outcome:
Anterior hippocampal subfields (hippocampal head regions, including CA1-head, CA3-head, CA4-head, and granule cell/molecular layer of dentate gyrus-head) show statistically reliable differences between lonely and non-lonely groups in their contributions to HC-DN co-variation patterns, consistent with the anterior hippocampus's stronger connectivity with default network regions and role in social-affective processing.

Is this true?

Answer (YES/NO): NO